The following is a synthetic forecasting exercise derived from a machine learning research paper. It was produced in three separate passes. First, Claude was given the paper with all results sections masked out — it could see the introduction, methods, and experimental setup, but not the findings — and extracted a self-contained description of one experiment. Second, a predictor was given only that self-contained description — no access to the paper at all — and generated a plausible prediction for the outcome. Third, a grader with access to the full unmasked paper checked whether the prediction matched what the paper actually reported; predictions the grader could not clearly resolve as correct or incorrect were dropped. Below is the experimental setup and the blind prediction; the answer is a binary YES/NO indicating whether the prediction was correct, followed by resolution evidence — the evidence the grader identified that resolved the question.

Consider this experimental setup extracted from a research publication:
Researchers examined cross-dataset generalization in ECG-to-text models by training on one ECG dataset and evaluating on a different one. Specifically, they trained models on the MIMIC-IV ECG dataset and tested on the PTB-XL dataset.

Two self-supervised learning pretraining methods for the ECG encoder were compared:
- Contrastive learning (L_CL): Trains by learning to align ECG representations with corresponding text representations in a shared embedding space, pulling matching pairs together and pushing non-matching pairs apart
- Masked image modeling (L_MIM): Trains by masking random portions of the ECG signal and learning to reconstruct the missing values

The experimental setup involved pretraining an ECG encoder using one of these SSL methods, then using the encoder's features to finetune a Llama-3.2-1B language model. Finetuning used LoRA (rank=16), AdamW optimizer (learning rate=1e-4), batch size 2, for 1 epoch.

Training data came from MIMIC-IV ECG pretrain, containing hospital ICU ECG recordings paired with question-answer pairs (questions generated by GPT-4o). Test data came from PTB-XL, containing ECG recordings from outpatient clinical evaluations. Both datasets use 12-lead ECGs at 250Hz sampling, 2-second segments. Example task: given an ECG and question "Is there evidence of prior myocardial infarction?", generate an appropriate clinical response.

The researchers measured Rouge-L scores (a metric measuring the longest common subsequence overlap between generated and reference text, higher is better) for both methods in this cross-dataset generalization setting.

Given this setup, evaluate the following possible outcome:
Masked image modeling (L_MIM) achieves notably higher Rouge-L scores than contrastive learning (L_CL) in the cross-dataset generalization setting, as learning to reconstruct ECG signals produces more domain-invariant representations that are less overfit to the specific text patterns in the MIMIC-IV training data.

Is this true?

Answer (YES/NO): NO